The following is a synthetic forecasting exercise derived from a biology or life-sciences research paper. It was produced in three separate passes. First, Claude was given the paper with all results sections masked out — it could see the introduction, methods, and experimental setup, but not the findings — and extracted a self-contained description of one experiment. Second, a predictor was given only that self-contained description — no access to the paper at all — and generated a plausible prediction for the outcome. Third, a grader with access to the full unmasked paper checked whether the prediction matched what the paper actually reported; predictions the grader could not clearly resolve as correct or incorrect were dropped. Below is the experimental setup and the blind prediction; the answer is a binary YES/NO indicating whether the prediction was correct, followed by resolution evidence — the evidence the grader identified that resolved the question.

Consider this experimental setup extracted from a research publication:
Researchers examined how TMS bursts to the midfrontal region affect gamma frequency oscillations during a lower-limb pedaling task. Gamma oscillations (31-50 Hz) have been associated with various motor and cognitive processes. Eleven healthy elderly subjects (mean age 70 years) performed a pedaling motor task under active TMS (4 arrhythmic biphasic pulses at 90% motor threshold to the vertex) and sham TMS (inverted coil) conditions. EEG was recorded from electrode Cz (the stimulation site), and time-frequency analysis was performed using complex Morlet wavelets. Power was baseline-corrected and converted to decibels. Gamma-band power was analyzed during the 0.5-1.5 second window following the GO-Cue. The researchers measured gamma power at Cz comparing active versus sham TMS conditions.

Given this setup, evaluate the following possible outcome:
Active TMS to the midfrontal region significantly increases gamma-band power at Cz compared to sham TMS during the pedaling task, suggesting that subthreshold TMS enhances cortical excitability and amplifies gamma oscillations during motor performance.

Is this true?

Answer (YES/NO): NO